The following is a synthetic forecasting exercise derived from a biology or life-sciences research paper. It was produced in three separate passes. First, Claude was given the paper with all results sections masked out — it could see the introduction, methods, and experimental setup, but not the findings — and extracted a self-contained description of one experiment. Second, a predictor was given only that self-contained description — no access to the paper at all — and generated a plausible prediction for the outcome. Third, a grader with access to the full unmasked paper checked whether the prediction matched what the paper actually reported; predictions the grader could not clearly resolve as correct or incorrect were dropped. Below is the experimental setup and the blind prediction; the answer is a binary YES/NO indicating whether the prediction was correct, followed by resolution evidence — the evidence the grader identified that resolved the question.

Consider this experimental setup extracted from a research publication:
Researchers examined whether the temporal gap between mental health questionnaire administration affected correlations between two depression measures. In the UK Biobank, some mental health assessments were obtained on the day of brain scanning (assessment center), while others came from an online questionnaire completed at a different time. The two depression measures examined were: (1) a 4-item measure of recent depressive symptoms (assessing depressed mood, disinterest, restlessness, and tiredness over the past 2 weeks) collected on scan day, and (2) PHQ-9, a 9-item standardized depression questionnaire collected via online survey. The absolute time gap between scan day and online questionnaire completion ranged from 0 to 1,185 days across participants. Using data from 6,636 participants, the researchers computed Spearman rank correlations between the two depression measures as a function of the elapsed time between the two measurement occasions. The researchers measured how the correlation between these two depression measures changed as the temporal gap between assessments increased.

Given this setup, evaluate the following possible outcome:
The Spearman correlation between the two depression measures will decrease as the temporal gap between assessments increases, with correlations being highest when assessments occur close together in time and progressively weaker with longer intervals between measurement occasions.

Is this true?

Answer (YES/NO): YES